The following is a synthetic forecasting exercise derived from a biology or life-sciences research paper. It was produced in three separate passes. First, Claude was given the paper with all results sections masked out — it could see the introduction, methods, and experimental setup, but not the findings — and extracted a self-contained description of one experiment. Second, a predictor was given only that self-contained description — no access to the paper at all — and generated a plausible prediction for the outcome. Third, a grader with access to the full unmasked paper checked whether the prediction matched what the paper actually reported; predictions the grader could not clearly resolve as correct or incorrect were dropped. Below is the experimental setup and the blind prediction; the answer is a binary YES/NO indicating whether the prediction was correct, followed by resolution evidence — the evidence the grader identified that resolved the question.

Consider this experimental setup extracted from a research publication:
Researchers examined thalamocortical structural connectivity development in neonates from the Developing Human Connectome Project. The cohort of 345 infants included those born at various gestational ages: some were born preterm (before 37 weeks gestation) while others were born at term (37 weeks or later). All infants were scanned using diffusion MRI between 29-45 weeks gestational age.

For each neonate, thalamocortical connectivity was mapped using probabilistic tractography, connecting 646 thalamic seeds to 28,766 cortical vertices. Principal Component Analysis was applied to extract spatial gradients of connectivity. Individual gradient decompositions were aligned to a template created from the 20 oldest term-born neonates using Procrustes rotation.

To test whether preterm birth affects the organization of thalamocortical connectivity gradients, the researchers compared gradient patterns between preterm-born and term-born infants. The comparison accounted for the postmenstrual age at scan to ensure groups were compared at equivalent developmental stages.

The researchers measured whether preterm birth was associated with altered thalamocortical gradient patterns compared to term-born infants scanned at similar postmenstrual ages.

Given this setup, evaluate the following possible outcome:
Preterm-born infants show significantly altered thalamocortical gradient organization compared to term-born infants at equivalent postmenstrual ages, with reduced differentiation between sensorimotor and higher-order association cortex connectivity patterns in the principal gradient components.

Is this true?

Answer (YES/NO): NO